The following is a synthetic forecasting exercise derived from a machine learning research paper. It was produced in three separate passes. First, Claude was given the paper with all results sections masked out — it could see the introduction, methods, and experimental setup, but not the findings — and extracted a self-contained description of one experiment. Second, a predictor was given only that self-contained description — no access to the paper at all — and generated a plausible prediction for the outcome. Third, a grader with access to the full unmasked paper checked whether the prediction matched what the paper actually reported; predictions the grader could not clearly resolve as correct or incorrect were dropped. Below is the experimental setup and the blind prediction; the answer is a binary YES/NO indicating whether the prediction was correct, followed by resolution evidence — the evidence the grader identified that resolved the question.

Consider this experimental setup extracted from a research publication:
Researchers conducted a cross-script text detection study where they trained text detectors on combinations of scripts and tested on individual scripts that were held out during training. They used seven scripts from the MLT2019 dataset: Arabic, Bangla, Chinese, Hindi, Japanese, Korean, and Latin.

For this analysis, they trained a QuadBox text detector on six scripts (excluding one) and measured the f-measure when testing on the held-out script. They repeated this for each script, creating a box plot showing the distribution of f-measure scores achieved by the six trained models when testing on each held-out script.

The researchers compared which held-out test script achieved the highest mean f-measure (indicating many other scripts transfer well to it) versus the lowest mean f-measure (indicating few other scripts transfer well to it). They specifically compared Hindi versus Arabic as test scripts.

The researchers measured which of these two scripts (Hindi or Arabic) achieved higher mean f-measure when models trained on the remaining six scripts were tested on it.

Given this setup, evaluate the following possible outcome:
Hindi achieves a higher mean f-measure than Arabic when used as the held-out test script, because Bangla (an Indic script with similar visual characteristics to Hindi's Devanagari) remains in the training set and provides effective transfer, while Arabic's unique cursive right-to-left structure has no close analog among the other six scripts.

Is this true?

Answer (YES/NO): YES